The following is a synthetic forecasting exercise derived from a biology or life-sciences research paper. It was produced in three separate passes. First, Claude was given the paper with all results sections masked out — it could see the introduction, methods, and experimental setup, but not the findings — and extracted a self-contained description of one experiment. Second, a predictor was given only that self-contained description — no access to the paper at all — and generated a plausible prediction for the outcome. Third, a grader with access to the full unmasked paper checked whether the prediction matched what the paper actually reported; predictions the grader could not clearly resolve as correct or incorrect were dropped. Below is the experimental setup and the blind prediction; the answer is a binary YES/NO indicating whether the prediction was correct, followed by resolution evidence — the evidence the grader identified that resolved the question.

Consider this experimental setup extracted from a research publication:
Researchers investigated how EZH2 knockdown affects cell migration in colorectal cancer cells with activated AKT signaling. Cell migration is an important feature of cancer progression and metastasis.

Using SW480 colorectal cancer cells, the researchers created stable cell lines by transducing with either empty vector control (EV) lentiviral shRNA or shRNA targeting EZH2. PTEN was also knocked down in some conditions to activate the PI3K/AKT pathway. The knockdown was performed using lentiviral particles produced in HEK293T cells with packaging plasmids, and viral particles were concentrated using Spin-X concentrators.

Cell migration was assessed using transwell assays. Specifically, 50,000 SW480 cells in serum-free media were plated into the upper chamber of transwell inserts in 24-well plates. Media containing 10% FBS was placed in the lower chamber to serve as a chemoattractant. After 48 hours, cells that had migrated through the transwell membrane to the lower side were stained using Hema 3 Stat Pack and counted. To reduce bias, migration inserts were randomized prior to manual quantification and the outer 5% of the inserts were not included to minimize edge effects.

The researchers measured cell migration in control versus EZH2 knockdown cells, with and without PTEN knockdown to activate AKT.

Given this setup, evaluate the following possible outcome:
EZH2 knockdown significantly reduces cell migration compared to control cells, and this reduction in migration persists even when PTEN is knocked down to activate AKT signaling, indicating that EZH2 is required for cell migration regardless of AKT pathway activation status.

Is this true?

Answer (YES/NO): NO